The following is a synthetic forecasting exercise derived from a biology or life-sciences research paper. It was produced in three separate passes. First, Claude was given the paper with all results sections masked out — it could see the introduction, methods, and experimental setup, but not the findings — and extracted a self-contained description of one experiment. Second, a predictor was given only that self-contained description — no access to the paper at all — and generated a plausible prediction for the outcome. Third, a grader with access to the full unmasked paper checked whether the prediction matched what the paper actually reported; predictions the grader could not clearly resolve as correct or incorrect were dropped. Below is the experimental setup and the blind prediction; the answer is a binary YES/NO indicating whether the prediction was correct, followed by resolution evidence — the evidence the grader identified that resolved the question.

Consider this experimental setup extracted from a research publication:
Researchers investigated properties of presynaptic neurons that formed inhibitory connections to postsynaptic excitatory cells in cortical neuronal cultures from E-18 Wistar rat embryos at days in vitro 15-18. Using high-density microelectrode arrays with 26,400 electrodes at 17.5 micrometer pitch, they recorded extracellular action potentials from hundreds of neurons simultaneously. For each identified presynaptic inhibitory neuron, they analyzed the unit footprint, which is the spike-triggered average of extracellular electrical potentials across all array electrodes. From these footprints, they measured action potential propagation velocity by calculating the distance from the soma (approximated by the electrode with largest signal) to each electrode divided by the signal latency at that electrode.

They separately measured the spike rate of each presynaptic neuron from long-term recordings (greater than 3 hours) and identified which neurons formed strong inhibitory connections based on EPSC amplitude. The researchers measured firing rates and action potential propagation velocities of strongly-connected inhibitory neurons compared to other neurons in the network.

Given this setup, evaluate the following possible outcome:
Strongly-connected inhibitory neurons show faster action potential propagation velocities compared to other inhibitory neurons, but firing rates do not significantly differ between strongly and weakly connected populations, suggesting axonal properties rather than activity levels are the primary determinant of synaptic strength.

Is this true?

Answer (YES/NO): NO